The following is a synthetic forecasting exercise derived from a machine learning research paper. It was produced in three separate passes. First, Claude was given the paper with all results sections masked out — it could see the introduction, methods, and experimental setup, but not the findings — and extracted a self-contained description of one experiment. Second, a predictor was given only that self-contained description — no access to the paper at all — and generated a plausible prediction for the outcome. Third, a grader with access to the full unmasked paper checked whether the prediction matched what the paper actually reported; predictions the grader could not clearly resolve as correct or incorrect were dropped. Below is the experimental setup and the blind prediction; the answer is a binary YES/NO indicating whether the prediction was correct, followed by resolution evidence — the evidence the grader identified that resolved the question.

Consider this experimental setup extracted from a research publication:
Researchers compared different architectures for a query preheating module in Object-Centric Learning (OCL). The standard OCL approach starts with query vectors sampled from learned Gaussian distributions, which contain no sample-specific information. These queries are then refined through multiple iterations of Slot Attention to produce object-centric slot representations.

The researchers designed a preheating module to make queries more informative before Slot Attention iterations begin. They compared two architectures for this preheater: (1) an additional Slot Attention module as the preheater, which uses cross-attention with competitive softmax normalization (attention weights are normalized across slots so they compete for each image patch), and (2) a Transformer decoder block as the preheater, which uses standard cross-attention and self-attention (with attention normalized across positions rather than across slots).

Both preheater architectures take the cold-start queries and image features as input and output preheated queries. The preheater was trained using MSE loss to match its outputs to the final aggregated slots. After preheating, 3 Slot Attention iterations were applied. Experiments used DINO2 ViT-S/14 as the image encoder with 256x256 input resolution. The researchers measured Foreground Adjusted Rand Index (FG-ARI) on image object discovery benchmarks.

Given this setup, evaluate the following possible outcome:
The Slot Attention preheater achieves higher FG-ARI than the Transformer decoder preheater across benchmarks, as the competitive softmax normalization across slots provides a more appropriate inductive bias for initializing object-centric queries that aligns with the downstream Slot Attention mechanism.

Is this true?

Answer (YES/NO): NO